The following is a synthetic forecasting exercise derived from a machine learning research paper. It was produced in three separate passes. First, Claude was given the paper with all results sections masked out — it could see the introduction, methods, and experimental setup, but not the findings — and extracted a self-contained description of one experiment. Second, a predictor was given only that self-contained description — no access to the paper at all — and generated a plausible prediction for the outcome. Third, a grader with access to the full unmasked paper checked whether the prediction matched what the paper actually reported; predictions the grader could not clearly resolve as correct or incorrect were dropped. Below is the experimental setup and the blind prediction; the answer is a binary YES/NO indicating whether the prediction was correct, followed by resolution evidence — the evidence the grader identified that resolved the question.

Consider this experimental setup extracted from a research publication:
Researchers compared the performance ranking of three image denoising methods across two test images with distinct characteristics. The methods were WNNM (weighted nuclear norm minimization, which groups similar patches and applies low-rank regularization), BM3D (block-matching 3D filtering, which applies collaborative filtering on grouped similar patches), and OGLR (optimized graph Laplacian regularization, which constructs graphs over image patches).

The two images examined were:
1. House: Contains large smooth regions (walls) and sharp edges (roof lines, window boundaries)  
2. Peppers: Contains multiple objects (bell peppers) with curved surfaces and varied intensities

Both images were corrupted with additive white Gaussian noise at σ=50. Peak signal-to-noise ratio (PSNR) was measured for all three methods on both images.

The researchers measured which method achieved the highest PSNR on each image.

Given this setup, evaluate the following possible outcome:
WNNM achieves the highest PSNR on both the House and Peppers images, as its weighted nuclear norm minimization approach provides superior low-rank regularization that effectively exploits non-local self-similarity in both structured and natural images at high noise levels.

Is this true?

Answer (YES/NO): YES